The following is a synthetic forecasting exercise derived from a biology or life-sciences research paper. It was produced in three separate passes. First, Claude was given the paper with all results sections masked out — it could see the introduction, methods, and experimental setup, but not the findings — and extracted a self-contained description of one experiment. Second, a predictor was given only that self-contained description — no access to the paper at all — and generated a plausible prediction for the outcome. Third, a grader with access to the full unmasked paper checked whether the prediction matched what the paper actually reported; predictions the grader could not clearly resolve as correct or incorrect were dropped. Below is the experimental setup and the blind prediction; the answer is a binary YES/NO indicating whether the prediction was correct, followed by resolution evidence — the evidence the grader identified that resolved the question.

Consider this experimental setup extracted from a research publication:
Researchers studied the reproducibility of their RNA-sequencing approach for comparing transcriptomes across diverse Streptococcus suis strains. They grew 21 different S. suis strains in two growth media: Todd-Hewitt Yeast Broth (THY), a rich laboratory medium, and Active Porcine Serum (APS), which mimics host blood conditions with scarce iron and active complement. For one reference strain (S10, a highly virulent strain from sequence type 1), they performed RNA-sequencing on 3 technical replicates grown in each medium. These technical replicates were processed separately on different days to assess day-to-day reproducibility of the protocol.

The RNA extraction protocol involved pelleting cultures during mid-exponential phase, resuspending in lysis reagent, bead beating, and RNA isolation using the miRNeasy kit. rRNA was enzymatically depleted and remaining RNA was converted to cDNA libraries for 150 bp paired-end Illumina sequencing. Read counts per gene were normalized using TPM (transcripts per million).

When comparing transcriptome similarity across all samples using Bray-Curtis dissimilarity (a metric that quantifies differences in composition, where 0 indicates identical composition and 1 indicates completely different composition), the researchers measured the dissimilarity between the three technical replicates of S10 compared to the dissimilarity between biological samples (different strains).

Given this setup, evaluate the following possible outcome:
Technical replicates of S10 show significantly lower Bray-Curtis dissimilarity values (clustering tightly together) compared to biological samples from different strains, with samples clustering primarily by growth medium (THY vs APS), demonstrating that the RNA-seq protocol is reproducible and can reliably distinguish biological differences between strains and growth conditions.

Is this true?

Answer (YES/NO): NO